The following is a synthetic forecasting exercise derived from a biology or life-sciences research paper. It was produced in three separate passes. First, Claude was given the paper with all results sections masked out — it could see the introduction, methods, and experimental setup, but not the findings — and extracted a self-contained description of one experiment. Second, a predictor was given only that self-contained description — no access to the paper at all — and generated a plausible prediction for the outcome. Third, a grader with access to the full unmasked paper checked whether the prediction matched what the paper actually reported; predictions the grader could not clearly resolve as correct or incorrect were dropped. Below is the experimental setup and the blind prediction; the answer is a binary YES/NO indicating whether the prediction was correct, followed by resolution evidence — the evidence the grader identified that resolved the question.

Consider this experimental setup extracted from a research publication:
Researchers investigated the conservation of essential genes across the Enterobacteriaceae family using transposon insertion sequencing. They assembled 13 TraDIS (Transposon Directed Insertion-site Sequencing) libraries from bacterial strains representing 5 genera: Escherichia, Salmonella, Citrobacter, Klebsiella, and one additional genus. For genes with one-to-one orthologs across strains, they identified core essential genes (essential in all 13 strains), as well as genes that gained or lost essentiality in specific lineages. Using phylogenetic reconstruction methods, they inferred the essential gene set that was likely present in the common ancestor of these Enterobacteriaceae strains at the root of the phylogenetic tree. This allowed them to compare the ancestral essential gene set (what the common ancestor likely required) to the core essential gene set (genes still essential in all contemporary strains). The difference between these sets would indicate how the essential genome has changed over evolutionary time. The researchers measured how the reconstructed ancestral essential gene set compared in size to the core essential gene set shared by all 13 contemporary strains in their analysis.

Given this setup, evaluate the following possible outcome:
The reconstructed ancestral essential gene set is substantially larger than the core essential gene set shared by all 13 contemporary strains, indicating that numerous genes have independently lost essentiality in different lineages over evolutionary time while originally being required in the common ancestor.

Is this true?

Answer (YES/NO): YES